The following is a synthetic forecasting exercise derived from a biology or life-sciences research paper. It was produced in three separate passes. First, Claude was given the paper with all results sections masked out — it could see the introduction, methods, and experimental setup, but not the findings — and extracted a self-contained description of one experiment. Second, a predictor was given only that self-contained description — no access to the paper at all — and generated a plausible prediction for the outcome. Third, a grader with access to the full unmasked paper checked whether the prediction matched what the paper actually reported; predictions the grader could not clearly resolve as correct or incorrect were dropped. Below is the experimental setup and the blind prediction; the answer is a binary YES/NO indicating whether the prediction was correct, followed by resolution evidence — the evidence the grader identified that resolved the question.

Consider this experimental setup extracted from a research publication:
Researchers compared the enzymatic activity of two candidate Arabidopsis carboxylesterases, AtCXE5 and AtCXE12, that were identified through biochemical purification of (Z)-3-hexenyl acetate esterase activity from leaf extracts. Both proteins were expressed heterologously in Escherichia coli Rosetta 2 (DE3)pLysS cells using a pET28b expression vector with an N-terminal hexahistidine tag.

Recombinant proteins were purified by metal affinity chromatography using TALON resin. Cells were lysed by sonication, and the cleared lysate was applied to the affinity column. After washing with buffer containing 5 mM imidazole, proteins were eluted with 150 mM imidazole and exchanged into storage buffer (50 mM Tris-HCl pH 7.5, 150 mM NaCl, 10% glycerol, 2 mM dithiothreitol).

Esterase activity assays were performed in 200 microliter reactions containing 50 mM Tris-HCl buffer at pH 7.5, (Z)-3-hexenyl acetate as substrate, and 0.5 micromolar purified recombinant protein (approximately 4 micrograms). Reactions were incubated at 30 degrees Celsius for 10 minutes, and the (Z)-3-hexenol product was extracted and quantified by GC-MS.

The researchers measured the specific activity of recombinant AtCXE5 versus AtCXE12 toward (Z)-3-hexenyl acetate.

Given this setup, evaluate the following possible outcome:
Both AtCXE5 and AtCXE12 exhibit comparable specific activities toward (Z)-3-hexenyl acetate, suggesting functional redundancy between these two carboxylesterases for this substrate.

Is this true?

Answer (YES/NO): YES